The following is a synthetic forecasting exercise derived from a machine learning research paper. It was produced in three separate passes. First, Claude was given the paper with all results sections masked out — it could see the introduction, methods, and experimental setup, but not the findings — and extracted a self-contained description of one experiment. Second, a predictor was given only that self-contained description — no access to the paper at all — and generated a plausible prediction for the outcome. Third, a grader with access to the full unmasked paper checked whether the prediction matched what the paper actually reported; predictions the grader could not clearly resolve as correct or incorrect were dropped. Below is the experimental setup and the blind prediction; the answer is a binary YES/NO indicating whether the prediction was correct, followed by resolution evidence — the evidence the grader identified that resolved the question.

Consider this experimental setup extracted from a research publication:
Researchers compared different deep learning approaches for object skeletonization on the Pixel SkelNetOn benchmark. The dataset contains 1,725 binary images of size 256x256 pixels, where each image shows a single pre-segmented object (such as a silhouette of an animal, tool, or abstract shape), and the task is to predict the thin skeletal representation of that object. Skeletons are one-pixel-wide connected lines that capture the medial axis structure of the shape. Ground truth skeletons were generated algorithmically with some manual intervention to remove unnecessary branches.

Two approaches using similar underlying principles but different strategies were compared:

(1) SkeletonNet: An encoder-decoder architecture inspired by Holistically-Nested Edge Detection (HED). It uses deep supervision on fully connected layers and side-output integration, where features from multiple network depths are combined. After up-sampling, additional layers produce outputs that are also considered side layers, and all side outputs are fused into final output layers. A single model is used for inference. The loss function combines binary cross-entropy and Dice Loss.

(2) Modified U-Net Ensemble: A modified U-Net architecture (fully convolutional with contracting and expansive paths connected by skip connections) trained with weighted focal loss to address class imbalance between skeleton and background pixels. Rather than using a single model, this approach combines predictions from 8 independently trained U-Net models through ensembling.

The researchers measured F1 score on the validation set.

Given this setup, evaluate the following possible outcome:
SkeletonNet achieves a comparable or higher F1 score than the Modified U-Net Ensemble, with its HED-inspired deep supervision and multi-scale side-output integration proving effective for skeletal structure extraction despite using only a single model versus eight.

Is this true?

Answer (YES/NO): YES